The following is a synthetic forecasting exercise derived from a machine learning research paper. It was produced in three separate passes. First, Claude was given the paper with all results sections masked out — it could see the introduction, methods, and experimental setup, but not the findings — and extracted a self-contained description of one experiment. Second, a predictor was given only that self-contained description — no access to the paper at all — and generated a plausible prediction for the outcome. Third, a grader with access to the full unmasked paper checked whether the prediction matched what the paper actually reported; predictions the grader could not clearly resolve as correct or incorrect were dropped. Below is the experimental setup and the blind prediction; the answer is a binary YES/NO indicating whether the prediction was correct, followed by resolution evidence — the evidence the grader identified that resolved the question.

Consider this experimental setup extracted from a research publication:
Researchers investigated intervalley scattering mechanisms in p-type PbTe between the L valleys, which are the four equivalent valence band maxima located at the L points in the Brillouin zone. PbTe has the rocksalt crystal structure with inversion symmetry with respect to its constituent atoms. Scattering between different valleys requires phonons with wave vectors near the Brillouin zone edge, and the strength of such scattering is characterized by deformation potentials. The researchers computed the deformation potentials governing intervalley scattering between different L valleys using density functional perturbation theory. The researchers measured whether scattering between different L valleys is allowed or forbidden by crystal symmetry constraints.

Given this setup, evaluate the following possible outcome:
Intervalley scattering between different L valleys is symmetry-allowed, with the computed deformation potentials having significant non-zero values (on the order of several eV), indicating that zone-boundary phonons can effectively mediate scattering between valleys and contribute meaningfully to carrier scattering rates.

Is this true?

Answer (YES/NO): NO